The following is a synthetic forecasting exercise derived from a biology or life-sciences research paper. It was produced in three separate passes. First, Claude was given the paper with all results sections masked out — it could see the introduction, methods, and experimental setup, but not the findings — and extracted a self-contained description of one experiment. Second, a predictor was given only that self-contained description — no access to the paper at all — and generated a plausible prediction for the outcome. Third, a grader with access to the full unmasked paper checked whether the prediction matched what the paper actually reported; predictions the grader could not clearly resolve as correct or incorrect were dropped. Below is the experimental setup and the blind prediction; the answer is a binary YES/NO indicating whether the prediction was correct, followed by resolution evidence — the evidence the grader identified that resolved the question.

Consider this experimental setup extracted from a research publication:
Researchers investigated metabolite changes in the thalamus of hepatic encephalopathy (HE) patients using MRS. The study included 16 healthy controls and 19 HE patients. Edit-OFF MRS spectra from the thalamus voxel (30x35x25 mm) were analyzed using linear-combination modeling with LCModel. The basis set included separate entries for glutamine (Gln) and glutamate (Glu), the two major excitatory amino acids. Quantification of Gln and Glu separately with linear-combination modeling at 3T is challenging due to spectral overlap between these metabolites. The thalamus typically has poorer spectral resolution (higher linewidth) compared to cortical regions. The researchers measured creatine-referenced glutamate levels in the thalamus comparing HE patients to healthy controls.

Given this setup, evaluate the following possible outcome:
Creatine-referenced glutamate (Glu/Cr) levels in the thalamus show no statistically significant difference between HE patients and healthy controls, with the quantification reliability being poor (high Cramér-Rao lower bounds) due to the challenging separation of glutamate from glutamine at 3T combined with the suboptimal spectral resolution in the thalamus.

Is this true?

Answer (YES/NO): NO